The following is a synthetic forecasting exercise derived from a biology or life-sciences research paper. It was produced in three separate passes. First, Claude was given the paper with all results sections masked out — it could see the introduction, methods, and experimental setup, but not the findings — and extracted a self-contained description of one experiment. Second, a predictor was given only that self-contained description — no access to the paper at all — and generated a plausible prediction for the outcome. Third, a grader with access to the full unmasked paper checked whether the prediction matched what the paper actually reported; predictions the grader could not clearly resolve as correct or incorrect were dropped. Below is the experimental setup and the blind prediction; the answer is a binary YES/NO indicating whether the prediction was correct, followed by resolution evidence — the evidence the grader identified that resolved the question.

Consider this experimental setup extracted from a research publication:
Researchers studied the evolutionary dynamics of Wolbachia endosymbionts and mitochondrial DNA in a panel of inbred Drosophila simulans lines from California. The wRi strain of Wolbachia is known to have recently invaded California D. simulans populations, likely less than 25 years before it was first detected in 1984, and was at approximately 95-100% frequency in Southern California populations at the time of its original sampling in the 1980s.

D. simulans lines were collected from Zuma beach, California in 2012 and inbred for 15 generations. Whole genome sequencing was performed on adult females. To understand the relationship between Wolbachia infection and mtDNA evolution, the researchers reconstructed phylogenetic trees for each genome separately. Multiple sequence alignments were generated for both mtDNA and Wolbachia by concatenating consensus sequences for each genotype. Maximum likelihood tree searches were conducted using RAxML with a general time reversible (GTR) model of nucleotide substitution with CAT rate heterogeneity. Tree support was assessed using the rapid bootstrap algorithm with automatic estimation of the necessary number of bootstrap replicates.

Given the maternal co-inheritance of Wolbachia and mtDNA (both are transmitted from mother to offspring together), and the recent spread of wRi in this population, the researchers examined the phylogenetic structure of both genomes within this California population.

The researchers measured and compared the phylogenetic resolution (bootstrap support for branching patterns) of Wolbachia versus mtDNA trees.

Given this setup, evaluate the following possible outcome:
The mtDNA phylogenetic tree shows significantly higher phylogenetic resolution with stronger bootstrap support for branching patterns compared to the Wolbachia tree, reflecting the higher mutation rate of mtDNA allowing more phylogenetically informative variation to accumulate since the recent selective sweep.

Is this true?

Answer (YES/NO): NO